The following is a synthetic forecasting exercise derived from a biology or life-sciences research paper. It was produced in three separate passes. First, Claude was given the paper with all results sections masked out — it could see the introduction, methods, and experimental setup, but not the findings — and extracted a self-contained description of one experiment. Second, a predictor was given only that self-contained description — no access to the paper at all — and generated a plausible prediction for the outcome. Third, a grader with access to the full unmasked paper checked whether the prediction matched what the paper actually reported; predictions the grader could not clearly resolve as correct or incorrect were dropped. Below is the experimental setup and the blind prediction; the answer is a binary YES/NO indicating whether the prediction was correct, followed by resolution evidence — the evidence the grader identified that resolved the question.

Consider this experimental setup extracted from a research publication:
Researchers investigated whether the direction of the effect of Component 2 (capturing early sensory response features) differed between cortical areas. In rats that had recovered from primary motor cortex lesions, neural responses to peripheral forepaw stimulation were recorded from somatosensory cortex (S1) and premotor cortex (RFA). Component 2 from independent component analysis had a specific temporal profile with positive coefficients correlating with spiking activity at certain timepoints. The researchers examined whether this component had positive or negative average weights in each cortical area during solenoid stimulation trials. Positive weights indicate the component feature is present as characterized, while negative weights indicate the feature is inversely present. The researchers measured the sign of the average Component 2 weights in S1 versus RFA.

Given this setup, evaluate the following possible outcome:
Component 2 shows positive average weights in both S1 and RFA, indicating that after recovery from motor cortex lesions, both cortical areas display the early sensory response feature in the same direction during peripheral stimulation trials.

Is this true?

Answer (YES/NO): NO